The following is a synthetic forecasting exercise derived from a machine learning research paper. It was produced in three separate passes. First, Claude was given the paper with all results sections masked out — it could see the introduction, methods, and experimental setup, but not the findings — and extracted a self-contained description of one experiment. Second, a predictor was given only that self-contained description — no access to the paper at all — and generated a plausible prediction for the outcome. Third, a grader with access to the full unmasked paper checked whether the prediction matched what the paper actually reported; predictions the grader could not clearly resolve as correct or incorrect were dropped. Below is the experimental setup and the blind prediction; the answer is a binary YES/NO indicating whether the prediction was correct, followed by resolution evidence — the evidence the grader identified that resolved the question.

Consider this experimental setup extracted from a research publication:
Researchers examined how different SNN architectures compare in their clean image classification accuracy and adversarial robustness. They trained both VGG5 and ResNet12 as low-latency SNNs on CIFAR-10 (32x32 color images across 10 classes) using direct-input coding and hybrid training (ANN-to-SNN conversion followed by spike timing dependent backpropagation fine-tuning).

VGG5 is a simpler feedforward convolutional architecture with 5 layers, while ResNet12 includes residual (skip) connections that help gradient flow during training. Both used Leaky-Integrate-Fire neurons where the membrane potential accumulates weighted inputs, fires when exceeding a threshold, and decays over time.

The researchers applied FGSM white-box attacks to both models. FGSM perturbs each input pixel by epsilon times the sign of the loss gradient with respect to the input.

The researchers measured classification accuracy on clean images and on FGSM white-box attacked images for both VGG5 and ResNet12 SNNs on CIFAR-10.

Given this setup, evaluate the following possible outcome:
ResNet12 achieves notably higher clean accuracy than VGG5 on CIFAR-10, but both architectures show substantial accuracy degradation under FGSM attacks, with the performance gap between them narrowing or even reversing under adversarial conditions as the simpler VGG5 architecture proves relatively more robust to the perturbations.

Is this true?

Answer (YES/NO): YES